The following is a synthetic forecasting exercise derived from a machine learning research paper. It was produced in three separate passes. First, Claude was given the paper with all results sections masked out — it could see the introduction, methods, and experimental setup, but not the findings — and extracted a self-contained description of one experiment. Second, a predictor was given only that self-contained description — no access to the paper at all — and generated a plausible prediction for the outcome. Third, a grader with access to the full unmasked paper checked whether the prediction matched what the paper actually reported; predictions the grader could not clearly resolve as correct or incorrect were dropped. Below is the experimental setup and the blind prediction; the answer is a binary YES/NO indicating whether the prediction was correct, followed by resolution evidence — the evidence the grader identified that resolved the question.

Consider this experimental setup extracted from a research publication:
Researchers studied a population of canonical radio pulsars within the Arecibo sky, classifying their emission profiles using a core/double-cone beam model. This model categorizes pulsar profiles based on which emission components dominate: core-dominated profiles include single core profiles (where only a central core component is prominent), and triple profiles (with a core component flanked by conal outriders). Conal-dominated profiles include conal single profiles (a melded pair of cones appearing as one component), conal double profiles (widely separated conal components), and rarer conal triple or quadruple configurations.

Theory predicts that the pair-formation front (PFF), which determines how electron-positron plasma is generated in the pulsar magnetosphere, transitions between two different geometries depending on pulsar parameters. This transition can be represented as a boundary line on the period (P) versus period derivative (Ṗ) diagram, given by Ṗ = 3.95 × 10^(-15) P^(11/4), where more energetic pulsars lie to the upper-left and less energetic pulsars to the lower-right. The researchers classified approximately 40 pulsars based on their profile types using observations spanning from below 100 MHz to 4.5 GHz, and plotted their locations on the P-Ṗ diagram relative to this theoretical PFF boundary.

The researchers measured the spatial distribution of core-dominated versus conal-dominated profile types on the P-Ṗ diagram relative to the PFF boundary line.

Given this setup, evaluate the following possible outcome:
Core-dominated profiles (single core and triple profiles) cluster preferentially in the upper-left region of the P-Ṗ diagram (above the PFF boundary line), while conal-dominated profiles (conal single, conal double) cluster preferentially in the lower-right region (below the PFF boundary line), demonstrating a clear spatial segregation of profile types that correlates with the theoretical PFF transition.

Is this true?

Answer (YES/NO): NO